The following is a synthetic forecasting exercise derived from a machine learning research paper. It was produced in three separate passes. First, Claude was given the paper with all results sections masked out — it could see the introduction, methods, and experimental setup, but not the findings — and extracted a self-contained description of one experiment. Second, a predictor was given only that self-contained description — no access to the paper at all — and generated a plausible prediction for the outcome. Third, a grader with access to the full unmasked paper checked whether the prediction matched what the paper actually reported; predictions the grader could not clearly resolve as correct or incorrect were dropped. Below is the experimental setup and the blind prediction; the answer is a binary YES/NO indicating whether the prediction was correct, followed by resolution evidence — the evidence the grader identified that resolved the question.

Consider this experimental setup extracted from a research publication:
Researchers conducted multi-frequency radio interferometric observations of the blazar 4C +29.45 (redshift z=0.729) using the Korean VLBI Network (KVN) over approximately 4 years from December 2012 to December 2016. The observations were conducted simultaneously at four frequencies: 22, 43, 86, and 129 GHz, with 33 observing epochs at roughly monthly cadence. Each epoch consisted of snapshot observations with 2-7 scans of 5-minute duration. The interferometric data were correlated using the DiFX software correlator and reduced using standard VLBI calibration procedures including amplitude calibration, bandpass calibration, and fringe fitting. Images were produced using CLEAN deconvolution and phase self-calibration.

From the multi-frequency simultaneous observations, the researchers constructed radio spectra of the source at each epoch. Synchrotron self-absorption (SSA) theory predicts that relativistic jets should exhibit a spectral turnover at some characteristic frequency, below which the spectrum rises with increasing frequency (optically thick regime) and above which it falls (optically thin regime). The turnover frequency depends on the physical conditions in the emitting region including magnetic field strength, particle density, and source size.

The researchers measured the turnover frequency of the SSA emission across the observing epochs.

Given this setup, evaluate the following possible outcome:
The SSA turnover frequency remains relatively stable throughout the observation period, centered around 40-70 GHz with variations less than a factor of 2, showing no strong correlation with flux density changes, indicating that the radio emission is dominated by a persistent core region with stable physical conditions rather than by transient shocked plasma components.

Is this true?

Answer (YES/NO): NO